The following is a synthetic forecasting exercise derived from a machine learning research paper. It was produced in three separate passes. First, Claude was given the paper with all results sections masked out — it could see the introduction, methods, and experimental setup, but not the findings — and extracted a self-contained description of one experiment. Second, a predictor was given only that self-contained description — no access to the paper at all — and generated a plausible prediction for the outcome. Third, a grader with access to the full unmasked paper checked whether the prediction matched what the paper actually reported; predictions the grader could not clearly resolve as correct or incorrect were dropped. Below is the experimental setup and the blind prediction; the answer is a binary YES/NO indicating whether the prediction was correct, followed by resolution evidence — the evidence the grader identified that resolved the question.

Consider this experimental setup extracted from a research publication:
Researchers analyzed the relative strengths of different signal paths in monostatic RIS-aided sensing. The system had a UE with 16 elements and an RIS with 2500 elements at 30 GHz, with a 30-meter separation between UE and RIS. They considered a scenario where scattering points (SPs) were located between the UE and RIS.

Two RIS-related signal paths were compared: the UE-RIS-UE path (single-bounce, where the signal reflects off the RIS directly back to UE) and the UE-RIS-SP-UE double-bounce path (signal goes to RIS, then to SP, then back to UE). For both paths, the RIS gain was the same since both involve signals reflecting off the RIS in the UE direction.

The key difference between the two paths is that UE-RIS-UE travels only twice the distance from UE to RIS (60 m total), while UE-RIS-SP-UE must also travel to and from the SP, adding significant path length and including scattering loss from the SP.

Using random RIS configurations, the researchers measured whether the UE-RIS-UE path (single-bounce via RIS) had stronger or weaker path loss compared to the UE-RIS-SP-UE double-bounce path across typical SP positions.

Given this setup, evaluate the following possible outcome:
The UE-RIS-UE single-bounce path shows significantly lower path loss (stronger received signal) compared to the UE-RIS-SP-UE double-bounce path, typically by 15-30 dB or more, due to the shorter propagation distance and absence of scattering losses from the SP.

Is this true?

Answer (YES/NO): NO